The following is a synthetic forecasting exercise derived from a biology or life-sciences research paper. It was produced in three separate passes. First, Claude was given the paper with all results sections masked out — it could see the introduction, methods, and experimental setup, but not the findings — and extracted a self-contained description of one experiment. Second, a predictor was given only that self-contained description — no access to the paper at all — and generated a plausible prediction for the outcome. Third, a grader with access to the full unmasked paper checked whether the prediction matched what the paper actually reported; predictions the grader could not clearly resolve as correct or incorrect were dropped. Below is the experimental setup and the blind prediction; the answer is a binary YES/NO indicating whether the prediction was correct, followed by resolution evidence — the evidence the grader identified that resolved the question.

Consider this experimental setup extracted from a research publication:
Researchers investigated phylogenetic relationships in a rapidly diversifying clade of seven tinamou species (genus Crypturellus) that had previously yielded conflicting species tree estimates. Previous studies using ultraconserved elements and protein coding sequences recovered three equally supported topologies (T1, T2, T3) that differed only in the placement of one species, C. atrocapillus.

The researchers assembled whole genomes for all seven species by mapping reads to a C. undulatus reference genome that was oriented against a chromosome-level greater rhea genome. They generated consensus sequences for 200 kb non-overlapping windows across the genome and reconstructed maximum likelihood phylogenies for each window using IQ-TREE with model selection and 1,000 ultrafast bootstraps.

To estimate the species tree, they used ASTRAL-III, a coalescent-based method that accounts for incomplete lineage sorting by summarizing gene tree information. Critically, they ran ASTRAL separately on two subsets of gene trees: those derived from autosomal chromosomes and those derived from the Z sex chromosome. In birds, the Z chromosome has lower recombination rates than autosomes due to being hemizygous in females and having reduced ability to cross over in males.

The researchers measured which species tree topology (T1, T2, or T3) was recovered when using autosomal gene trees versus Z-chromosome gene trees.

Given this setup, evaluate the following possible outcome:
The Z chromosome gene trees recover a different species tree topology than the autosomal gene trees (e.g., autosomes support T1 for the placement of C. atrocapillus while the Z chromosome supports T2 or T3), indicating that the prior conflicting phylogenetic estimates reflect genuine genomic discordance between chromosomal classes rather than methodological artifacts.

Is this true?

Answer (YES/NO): YES